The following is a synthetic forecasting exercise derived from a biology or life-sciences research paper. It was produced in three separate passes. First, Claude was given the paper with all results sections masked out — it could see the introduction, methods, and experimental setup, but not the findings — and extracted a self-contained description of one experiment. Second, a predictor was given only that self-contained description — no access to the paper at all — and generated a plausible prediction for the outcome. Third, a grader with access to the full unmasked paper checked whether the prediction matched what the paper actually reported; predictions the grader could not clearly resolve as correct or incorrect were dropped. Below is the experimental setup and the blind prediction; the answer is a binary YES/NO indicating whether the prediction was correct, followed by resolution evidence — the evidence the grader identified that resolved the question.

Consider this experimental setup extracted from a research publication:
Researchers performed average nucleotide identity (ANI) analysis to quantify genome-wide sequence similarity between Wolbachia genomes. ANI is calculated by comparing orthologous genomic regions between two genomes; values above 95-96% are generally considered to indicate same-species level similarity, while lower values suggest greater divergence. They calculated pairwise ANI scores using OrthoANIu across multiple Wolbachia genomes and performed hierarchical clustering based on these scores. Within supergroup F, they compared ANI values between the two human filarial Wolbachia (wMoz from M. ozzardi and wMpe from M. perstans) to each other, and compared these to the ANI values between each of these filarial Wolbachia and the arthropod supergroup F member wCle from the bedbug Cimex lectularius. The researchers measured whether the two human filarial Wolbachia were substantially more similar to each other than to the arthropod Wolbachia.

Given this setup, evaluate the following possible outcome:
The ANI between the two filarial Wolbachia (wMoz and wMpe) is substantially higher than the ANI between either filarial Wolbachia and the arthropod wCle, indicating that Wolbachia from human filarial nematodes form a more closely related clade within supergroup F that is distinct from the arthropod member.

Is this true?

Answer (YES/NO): NO